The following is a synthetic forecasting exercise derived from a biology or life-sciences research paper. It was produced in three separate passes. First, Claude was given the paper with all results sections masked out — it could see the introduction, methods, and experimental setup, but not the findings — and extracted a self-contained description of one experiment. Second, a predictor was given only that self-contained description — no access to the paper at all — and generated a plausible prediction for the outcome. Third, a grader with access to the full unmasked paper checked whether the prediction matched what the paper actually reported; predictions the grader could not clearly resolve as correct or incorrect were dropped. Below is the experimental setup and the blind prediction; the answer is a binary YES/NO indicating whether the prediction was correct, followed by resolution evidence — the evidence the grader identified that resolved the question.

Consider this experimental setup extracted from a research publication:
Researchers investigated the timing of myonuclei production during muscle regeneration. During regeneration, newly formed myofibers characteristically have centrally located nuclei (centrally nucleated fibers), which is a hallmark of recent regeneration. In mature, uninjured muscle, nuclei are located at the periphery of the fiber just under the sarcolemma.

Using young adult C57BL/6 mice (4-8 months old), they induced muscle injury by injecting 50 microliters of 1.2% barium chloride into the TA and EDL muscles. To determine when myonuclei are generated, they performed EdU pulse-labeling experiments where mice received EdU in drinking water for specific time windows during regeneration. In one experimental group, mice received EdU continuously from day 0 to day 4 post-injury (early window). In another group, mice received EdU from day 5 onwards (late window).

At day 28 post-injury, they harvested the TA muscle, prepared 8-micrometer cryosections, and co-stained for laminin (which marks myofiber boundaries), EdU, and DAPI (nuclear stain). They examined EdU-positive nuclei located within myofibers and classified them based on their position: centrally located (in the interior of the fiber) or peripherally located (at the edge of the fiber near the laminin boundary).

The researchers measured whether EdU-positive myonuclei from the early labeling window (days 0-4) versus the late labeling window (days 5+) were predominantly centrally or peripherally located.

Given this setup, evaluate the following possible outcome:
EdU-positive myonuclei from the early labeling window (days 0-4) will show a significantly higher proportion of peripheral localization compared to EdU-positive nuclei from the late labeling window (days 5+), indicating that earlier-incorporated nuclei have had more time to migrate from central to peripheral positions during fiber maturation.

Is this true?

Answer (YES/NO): NO